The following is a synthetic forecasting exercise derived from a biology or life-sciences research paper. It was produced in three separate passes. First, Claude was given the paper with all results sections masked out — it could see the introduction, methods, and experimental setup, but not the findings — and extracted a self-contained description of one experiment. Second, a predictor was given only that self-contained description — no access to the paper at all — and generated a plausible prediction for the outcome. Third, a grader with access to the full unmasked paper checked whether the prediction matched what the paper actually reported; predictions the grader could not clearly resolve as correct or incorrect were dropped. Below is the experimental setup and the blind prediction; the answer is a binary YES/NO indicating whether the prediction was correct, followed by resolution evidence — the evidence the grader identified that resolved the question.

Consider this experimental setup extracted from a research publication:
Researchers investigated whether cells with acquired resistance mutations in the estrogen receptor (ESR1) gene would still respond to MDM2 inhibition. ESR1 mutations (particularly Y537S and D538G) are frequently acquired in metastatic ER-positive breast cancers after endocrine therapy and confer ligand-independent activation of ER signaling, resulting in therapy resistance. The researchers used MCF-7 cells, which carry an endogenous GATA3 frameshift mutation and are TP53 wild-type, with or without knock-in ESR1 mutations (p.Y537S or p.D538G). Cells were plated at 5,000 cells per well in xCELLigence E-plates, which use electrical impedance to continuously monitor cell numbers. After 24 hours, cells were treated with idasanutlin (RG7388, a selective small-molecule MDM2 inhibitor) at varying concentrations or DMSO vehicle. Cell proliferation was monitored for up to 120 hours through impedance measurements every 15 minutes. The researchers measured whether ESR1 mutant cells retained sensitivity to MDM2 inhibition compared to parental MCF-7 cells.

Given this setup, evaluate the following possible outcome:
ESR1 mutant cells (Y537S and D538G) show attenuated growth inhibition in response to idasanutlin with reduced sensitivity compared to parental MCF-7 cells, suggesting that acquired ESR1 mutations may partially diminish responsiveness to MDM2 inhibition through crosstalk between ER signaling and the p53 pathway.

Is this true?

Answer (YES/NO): NO